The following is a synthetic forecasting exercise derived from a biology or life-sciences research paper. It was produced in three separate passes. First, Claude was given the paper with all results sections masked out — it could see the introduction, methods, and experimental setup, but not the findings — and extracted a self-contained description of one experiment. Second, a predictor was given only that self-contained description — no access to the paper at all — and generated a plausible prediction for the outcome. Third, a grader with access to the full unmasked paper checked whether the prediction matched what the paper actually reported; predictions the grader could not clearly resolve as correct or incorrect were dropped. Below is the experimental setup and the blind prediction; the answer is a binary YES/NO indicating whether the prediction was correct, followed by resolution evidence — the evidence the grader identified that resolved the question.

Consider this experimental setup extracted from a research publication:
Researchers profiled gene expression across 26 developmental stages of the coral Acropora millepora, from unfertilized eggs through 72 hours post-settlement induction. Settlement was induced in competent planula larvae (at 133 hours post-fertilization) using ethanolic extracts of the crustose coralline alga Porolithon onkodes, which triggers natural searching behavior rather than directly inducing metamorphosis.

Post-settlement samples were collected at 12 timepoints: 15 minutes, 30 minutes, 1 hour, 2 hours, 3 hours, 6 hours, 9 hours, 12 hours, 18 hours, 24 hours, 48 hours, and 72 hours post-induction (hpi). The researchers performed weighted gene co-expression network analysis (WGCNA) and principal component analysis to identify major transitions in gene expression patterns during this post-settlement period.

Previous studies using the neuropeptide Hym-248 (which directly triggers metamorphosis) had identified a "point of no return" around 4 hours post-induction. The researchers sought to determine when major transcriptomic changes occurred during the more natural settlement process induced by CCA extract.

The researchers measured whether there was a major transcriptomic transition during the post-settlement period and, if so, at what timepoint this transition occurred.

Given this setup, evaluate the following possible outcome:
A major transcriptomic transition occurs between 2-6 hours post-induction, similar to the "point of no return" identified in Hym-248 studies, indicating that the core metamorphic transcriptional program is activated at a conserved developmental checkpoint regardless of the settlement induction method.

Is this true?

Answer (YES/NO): YES